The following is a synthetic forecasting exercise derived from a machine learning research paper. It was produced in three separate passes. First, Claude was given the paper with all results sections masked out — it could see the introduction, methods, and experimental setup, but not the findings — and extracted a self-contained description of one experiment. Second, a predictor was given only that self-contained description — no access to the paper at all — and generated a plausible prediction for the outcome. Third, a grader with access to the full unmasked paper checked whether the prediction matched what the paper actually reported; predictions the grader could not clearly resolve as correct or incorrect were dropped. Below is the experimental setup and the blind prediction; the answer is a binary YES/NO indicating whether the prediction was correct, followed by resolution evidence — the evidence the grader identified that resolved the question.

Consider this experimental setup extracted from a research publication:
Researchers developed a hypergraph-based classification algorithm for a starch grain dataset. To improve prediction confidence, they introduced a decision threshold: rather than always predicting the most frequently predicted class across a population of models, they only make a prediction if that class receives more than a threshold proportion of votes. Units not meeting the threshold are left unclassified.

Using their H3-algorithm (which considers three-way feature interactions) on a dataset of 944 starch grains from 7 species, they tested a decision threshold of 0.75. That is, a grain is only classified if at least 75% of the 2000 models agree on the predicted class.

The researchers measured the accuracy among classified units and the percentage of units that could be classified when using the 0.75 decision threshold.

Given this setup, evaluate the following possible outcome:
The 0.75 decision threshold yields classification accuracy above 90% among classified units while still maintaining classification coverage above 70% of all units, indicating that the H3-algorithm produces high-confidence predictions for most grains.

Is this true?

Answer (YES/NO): NO